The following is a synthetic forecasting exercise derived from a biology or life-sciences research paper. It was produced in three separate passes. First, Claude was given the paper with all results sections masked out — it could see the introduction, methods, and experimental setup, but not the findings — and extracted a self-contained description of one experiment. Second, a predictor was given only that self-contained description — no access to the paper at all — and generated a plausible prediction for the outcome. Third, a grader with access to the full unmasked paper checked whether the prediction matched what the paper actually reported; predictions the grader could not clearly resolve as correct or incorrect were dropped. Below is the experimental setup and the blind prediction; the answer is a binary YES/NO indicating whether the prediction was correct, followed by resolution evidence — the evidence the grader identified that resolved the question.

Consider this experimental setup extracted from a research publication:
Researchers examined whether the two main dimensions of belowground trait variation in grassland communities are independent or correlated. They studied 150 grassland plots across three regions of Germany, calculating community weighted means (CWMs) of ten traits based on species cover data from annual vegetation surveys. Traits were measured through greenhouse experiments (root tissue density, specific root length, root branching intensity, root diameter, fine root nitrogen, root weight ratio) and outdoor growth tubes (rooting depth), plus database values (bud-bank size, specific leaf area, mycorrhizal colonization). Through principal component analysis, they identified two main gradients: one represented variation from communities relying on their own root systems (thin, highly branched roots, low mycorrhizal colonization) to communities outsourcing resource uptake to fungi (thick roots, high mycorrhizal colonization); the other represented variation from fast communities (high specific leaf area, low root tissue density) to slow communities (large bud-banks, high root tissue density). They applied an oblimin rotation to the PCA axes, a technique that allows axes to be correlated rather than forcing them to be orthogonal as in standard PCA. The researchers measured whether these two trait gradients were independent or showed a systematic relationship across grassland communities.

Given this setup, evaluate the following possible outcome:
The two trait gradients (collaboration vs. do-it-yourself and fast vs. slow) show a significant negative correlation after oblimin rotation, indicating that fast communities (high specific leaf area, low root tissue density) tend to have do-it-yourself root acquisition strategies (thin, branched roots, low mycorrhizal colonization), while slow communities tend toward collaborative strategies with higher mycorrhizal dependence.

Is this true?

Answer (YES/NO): YES